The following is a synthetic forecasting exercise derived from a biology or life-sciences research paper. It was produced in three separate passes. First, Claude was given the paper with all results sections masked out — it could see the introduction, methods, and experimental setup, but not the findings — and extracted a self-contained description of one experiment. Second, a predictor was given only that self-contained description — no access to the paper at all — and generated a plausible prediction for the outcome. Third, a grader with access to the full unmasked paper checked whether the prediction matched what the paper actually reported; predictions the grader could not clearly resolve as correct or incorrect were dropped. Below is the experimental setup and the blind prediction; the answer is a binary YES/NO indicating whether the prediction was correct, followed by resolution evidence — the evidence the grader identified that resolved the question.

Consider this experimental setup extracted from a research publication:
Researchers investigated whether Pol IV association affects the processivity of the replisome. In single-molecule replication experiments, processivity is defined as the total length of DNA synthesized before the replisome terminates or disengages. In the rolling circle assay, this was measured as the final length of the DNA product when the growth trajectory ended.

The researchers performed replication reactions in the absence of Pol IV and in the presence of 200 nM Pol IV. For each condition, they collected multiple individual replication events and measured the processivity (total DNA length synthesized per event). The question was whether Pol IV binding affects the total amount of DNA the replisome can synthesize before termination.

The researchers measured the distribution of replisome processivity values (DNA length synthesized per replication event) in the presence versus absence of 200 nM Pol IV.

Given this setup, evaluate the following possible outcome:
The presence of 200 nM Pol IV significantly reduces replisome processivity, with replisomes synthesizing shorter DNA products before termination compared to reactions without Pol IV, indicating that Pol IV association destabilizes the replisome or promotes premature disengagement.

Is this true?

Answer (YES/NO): YES